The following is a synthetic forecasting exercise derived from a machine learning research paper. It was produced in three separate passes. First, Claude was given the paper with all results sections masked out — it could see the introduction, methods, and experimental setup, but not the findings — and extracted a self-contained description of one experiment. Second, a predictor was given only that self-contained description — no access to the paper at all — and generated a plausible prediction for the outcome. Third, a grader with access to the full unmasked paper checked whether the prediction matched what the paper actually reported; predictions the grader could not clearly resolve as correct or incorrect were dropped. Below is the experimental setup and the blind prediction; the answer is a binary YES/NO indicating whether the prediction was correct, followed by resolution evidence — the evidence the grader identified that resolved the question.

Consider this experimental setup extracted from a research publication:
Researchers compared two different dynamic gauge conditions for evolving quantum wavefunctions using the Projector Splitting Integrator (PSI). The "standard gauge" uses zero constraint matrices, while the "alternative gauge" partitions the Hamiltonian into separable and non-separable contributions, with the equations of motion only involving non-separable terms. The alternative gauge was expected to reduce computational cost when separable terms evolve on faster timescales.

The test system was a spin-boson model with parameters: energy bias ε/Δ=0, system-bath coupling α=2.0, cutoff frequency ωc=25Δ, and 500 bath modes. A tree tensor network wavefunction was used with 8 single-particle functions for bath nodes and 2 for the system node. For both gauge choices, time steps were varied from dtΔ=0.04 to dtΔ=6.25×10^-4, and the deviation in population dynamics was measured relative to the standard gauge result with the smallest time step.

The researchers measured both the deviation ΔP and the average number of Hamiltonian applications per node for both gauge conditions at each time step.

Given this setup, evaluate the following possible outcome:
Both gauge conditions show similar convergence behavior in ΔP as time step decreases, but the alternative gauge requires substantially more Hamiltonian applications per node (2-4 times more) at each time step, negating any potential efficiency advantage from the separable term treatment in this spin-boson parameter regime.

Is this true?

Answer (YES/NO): NO